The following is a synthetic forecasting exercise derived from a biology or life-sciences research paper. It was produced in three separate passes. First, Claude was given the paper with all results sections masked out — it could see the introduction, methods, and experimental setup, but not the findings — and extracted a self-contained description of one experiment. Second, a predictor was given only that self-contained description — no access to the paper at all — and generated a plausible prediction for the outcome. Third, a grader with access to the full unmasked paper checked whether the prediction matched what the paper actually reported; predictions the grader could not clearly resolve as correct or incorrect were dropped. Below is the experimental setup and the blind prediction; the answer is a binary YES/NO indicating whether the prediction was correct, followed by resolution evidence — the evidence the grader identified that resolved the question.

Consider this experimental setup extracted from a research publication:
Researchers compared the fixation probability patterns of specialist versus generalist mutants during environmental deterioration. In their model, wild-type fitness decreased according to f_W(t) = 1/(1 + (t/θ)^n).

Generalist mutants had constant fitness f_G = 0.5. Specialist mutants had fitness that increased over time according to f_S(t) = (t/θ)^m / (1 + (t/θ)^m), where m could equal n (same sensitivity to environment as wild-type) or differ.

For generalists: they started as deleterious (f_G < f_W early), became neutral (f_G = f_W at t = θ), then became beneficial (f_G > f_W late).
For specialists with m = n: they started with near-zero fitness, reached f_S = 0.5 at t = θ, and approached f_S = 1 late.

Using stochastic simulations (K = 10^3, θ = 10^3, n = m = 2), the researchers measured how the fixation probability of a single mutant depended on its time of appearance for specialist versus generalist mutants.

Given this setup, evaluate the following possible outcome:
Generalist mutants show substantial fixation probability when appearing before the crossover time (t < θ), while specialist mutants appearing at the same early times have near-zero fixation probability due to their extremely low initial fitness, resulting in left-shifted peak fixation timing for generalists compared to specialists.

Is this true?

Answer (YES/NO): NO